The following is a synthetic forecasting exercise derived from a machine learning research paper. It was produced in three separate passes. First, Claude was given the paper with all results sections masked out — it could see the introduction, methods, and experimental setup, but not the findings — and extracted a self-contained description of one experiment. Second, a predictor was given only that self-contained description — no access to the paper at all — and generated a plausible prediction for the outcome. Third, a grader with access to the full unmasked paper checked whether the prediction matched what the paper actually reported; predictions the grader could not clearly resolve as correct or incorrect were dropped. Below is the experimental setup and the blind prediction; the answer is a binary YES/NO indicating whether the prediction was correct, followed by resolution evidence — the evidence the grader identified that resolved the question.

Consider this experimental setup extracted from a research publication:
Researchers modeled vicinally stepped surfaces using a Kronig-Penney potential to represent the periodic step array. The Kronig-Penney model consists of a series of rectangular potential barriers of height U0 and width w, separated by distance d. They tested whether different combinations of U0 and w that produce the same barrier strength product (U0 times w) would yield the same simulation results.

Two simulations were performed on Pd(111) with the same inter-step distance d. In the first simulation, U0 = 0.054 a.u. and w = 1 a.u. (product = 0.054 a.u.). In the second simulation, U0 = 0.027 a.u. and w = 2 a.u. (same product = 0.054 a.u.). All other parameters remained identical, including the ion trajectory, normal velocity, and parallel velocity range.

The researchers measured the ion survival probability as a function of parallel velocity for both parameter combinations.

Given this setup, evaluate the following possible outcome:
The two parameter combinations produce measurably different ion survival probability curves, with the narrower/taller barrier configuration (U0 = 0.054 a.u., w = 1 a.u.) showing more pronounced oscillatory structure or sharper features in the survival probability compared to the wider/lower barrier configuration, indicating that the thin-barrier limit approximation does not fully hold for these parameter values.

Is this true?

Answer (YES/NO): NO